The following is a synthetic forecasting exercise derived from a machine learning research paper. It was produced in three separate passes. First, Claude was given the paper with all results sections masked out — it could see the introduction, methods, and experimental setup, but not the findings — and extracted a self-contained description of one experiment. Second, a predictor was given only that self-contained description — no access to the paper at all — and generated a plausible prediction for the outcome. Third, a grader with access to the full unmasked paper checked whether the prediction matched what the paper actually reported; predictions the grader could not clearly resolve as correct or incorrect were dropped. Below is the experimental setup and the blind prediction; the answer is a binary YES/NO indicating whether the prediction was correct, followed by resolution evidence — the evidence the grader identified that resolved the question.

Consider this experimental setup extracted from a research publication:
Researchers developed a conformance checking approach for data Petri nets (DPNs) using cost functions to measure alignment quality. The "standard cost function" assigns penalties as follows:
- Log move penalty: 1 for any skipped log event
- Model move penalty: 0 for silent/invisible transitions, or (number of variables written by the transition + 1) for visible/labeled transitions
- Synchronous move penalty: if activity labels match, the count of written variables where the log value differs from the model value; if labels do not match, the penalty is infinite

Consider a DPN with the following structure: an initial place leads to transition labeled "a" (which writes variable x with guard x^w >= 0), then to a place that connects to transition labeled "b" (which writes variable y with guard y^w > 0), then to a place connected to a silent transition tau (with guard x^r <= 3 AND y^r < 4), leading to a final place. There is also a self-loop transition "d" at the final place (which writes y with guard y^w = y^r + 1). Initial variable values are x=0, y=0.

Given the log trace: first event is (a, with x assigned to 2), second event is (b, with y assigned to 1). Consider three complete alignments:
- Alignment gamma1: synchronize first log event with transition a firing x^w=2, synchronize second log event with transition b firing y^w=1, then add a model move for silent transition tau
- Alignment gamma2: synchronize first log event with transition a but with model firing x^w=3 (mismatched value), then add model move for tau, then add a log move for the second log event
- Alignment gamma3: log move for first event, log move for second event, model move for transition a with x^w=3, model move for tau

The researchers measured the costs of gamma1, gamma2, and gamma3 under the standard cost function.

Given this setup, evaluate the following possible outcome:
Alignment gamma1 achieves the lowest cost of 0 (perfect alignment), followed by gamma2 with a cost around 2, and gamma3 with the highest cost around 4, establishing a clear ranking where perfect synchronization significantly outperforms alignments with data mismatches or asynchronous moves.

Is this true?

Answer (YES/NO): YES